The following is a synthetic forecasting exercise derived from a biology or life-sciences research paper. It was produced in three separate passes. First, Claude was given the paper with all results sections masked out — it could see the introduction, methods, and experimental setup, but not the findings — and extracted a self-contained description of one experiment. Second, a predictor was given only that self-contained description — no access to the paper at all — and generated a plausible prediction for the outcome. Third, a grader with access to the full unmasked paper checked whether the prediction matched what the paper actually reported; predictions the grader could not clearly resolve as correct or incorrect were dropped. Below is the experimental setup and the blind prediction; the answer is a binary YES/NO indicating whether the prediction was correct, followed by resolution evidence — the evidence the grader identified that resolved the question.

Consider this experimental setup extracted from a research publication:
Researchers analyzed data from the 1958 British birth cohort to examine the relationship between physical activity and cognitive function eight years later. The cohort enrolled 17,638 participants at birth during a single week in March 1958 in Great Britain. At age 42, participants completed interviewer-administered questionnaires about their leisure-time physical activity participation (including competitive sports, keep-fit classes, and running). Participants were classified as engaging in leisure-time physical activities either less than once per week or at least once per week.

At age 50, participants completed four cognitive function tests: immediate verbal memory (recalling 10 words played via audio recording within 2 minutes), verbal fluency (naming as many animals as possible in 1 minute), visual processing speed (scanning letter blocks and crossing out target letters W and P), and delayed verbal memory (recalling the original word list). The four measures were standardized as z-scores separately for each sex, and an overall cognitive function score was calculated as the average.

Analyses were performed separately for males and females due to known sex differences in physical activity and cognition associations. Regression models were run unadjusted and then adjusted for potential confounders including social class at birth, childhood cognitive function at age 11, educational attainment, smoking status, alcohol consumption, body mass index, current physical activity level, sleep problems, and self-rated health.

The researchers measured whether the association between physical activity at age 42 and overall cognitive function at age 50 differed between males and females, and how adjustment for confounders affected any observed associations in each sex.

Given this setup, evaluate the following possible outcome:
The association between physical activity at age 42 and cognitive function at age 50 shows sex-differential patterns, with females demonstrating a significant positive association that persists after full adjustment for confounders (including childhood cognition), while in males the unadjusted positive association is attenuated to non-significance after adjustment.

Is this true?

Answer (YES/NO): NO